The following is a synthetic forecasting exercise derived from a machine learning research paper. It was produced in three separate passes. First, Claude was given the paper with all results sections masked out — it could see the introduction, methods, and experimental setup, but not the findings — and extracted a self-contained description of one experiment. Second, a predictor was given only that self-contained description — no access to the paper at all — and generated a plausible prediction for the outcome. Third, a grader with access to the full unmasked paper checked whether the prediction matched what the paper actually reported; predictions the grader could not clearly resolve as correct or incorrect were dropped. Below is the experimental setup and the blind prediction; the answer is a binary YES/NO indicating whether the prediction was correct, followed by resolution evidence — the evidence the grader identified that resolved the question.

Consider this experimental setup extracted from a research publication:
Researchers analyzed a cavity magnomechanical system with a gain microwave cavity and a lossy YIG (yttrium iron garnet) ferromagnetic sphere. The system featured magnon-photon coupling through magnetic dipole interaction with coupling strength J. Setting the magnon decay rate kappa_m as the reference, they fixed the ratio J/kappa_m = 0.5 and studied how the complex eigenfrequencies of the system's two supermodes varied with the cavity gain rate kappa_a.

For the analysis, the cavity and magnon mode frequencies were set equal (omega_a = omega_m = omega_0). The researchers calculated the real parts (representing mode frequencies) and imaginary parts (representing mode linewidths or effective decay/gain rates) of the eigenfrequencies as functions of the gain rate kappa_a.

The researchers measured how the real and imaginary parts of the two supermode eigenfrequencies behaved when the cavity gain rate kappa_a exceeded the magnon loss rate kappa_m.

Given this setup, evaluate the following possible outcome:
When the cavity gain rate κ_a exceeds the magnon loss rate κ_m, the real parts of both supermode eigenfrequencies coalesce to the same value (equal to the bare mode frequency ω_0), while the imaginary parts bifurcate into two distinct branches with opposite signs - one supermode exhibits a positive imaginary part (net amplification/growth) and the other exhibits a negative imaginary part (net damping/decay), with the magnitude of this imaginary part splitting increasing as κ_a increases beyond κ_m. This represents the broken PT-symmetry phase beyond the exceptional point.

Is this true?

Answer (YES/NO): YES